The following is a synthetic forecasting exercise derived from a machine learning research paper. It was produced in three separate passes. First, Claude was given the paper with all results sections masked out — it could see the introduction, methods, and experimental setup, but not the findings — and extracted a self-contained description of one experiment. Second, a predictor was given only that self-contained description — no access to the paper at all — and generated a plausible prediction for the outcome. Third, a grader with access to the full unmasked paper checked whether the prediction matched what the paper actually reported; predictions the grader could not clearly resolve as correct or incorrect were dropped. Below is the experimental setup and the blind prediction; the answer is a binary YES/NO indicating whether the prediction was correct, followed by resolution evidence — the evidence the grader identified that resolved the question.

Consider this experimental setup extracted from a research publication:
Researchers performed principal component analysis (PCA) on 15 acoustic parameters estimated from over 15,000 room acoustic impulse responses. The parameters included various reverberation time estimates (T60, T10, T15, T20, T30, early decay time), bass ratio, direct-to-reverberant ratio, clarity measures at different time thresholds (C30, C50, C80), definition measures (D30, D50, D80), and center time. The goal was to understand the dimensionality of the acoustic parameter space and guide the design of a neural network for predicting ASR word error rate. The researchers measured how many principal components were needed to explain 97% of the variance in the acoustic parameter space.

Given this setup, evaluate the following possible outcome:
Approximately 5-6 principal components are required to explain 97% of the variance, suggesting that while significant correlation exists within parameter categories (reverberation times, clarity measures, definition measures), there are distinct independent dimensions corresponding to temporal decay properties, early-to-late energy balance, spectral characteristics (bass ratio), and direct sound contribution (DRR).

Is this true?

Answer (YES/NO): NO